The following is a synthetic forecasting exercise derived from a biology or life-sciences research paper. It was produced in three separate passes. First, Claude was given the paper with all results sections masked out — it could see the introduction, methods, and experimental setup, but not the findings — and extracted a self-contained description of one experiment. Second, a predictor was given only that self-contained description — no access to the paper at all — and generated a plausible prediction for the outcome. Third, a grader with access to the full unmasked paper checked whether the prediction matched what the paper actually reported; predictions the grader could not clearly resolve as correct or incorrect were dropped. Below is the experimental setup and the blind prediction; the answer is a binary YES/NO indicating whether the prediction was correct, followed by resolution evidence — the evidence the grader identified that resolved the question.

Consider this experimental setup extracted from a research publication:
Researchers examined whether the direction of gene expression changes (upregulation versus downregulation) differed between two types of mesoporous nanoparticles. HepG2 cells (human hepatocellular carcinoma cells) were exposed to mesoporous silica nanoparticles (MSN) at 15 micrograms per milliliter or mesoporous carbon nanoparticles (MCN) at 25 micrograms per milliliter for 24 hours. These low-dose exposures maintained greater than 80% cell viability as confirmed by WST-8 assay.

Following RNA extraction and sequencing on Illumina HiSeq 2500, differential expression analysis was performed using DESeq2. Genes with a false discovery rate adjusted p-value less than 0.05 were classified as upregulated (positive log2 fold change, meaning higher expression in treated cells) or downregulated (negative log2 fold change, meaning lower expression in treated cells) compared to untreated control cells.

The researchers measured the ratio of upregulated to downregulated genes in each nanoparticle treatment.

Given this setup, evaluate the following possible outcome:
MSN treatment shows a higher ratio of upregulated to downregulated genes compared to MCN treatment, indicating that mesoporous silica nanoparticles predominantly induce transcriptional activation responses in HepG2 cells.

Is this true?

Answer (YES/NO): YES